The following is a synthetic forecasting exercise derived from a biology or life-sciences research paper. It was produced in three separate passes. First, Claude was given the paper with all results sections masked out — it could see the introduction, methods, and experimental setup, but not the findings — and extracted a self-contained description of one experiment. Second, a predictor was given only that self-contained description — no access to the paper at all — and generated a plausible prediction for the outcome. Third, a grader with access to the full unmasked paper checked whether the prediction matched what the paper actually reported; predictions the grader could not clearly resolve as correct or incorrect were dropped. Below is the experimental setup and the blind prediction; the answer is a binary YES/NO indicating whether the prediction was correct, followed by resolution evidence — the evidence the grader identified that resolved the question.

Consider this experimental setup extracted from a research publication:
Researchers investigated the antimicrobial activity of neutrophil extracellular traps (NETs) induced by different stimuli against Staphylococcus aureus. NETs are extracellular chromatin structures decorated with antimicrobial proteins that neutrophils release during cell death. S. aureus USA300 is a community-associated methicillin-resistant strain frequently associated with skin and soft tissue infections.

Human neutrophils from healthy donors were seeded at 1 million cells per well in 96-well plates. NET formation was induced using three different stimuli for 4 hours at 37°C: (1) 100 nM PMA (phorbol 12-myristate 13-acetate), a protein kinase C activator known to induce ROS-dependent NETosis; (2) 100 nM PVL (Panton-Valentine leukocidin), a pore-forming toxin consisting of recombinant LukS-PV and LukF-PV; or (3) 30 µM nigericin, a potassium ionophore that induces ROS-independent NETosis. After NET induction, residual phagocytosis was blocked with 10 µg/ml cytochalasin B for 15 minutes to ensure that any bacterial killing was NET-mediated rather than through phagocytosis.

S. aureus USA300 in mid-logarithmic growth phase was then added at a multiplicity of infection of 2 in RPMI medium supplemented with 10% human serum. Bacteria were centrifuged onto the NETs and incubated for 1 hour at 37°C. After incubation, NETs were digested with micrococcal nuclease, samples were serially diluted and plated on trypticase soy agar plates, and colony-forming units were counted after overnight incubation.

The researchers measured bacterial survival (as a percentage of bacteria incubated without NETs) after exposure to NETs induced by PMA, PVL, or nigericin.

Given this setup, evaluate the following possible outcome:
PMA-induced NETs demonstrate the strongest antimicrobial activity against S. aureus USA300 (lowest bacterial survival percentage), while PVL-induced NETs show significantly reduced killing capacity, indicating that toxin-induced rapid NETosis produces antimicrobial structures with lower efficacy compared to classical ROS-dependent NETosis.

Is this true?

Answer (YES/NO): NO